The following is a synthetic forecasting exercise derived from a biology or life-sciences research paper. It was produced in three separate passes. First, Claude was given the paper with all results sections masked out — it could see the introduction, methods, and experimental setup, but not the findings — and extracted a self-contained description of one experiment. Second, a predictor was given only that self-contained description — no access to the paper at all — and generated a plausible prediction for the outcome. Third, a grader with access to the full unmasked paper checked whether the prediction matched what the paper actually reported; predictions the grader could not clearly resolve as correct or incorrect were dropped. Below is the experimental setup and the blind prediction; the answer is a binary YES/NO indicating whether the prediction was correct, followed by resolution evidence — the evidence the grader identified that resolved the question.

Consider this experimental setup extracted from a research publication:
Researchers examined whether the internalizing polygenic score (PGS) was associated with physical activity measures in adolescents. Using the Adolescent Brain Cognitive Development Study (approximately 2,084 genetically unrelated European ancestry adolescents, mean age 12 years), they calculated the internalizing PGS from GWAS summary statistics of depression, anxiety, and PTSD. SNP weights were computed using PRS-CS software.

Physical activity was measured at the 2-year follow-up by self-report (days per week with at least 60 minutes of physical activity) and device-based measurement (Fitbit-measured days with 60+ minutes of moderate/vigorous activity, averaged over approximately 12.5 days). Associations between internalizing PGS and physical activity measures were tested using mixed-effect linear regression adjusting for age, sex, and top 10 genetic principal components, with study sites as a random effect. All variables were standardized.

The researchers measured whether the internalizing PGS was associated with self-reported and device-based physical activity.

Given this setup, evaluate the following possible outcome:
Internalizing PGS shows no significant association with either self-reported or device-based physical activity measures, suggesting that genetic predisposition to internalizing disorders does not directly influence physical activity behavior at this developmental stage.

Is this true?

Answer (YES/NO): YES